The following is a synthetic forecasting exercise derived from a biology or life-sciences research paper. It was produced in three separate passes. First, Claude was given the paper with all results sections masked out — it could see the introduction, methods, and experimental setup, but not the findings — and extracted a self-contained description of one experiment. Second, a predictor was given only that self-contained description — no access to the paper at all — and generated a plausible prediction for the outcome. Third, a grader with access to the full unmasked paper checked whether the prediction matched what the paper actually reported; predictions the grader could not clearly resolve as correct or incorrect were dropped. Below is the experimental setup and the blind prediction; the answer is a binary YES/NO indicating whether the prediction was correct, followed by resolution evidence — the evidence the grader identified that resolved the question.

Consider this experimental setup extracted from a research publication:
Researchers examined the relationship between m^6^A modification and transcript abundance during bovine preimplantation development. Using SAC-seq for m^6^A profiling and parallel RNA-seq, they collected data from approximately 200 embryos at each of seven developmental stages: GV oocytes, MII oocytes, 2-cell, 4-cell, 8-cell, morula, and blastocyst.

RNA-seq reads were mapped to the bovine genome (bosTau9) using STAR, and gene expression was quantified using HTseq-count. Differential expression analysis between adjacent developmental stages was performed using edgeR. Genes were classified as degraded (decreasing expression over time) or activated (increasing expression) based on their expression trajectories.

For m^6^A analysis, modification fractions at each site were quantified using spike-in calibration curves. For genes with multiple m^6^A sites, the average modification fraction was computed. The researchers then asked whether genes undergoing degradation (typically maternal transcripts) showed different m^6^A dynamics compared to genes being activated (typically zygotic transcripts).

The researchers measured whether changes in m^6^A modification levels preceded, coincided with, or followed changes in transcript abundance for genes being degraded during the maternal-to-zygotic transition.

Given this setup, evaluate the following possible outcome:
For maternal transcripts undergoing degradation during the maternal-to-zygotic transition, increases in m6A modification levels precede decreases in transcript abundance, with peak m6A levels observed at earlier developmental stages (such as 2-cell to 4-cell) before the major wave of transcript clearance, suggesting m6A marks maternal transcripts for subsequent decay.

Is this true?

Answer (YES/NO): NO